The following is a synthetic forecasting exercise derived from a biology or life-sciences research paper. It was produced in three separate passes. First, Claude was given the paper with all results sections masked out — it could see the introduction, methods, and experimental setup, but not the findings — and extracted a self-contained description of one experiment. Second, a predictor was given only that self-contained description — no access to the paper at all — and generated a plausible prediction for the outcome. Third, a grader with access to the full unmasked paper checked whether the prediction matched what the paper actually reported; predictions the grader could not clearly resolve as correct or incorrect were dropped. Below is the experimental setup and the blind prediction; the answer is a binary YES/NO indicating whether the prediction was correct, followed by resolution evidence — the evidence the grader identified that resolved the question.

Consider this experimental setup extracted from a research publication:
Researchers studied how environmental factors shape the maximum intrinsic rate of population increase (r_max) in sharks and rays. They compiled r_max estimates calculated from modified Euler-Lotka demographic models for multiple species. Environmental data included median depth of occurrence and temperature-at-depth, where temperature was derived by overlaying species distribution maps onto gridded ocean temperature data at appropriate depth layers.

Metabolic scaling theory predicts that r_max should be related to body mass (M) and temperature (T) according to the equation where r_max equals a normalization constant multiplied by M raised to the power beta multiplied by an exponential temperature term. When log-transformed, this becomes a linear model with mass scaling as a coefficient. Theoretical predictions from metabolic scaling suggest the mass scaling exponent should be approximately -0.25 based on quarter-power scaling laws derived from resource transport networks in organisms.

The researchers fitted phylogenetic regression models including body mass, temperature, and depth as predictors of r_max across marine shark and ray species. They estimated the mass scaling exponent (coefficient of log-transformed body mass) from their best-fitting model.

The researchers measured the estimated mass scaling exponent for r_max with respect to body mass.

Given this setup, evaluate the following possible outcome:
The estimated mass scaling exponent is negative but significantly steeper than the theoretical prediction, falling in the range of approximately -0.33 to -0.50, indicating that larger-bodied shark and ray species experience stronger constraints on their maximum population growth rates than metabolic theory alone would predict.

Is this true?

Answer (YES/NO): NO